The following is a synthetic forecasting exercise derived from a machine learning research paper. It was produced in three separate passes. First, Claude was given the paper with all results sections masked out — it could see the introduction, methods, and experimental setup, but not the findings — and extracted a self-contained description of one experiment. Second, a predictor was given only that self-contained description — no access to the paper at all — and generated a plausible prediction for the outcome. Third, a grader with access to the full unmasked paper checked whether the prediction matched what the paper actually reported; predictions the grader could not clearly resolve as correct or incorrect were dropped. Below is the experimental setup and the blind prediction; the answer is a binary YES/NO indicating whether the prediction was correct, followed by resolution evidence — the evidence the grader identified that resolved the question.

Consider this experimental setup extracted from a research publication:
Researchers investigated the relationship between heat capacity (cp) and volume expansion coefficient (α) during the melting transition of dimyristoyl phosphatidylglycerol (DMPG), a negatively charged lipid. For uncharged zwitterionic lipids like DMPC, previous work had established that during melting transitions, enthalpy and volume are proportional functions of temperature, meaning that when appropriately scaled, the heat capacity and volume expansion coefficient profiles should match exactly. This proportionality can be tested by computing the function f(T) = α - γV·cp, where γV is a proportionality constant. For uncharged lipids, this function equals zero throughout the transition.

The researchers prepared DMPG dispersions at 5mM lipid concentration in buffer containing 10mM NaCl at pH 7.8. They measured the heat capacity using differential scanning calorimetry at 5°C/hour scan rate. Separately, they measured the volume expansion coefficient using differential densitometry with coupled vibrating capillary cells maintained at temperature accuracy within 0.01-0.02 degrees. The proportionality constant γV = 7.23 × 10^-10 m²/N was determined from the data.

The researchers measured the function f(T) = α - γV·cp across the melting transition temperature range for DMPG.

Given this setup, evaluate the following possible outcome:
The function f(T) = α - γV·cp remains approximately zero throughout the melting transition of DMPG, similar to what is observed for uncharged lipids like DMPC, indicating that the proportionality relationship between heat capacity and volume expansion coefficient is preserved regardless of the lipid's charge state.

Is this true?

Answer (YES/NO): NO